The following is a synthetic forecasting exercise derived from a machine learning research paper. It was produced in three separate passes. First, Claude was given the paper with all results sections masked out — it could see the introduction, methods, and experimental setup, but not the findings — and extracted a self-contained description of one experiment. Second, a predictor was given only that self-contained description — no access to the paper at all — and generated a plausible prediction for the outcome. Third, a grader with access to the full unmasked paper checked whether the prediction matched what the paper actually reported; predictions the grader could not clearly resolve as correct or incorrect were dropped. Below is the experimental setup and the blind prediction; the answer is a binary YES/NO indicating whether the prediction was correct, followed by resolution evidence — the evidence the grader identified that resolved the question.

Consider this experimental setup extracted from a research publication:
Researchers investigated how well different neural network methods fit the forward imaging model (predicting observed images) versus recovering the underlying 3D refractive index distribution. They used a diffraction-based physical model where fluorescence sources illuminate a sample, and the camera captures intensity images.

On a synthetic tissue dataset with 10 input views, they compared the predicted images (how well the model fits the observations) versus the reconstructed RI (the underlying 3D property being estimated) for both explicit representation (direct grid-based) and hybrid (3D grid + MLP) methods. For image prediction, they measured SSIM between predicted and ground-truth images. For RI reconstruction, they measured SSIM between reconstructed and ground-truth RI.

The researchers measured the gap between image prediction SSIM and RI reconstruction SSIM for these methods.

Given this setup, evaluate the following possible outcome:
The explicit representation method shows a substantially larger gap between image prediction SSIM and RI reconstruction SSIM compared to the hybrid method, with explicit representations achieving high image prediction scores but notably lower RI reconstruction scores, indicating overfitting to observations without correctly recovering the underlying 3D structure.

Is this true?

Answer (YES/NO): NO